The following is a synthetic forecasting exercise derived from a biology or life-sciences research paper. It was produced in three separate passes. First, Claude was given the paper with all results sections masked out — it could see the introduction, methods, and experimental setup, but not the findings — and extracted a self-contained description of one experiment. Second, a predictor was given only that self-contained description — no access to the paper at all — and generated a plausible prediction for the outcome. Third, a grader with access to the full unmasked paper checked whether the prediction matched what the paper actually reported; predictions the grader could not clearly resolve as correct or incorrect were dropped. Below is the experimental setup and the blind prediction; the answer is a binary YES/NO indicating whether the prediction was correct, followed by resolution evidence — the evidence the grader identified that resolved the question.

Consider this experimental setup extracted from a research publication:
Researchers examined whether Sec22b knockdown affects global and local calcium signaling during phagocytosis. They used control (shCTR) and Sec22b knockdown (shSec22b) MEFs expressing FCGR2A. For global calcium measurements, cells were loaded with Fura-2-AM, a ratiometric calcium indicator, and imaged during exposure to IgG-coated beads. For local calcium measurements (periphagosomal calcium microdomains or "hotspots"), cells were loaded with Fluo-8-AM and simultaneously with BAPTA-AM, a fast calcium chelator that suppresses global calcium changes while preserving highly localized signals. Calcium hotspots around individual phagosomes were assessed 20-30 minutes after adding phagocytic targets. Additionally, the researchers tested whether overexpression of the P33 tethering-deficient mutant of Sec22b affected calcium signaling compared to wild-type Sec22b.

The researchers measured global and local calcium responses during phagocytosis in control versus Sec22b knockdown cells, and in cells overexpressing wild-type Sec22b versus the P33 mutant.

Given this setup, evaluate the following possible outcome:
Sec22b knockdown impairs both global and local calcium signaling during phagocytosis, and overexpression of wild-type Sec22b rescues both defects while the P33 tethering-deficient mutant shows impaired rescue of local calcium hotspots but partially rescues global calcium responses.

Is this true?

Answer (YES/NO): NO